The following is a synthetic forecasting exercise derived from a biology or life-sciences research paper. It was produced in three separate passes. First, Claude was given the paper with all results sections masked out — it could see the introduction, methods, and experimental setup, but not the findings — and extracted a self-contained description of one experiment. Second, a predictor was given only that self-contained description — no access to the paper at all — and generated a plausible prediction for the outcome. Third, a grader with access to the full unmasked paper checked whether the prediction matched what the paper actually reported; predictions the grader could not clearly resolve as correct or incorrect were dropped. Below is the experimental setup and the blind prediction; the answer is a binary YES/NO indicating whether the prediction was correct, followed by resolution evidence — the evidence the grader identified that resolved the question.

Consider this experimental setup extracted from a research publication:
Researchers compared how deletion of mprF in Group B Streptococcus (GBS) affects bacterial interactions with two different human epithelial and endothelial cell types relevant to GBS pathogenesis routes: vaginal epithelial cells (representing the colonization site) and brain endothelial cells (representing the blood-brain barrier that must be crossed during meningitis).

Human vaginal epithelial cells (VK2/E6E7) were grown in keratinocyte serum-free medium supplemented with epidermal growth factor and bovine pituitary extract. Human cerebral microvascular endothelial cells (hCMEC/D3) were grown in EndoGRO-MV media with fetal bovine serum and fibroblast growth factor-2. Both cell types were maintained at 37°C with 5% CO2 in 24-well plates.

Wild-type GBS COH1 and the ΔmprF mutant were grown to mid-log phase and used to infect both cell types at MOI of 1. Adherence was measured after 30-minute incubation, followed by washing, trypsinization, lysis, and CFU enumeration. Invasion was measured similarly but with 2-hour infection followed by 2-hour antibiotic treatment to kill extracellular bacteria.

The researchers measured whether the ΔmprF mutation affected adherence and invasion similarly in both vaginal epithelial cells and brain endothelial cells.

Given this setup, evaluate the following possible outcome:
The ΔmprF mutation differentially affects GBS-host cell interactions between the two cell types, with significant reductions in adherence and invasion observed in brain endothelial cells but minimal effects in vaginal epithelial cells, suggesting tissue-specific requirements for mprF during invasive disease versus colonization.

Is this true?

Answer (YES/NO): NO